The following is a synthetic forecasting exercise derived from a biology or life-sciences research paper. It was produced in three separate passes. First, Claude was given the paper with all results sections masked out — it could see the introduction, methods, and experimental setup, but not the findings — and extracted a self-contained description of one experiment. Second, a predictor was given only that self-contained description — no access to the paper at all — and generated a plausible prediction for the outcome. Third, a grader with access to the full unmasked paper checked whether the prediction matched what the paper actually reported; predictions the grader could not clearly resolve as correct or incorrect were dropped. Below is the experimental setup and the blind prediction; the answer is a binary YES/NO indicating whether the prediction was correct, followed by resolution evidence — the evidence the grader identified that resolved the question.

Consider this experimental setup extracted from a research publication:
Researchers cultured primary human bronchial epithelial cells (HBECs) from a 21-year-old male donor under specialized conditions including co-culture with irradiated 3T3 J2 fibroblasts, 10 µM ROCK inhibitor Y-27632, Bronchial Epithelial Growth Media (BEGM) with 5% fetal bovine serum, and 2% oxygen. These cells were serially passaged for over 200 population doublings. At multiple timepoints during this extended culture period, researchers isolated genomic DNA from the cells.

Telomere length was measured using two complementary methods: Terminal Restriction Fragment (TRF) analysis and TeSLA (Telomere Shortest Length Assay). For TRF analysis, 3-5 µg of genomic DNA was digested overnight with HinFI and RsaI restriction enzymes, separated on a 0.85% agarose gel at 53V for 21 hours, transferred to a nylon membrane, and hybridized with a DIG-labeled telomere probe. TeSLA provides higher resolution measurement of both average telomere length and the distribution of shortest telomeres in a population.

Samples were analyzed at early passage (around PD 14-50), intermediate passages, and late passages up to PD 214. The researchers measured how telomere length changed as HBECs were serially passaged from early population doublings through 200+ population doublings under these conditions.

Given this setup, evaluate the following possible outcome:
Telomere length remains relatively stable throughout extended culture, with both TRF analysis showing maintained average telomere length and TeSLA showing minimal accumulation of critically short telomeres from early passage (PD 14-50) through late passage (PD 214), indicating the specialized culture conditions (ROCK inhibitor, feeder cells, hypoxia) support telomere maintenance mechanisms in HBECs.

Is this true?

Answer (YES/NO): NO